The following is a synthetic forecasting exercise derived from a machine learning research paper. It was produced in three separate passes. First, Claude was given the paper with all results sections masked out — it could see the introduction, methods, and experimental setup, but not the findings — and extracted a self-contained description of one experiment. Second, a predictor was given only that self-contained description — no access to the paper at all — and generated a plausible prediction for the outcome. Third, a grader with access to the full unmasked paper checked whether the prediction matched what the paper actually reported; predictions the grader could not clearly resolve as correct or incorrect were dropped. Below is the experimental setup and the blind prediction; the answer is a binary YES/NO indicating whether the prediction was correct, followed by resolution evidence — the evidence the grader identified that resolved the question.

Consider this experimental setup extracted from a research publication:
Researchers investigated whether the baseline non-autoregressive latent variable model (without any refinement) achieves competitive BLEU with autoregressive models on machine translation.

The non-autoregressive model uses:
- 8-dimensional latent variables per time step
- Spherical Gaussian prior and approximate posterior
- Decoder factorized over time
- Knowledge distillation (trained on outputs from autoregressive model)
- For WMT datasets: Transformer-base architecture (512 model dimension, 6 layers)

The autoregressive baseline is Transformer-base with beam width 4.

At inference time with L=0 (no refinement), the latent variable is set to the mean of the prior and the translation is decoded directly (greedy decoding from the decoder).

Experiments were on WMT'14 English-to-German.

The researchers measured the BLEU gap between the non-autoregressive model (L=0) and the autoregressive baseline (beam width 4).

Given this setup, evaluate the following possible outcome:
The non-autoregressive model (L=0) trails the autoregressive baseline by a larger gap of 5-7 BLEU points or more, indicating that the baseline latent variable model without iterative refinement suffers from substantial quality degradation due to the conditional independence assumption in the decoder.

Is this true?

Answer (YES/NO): NO